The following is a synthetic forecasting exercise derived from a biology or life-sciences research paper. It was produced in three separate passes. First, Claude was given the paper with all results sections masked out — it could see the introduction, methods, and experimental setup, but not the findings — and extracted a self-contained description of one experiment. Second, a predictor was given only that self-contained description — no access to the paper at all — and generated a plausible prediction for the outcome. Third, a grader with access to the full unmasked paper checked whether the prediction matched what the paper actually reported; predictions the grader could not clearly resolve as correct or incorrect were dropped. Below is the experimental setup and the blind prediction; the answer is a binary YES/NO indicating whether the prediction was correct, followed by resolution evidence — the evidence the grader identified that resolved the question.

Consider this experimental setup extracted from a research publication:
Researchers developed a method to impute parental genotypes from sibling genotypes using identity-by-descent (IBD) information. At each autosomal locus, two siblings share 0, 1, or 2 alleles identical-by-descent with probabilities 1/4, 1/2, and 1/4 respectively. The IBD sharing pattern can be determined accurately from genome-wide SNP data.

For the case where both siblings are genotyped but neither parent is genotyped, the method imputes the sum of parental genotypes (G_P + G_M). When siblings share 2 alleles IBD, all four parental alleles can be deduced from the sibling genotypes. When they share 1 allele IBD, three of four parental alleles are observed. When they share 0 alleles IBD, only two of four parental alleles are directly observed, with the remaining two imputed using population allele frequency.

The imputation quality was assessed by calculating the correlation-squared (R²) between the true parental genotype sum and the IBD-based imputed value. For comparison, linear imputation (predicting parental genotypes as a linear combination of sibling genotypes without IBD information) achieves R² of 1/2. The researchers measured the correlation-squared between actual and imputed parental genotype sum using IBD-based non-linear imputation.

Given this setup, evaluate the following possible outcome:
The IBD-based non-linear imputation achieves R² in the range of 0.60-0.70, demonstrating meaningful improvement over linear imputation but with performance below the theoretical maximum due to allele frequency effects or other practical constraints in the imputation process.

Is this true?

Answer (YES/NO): NO